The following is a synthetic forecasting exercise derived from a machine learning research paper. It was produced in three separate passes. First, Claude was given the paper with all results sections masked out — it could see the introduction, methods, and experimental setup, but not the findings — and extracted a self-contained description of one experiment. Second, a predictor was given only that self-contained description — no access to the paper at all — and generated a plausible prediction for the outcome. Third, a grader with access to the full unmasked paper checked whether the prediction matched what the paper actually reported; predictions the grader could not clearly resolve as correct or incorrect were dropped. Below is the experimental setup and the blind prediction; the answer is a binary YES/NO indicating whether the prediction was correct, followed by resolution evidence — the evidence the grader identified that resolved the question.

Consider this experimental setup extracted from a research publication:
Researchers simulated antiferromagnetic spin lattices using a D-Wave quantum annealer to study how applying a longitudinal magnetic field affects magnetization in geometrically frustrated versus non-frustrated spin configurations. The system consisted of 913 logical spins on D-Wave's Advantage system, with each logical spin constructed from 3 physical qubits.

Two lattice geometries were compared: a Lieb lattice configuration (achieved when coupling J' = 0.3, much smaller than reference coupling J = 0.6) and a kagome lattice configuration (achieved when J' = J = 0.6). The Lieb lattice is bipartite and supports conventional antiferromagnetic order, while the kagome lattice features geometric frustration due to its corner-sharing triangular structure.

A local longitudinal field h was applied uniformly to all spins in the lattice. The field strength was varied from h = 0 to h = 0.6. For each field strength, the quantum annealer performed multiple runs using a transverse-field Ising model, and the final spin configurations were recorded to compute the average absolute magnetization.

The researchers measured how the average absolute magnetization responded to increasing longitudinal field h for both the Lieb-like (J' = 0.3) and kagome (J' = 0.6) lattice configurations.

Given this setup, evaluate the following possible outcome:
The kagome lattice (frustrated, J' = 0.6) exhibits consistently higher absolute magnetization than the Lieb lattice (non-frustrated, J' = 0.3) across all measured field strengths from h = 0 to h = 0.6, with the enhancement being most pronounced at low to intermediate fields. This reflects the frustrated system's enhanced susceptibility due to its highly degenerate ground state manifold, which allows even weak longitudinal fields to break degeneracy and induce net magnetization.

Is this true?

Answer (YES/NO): NO